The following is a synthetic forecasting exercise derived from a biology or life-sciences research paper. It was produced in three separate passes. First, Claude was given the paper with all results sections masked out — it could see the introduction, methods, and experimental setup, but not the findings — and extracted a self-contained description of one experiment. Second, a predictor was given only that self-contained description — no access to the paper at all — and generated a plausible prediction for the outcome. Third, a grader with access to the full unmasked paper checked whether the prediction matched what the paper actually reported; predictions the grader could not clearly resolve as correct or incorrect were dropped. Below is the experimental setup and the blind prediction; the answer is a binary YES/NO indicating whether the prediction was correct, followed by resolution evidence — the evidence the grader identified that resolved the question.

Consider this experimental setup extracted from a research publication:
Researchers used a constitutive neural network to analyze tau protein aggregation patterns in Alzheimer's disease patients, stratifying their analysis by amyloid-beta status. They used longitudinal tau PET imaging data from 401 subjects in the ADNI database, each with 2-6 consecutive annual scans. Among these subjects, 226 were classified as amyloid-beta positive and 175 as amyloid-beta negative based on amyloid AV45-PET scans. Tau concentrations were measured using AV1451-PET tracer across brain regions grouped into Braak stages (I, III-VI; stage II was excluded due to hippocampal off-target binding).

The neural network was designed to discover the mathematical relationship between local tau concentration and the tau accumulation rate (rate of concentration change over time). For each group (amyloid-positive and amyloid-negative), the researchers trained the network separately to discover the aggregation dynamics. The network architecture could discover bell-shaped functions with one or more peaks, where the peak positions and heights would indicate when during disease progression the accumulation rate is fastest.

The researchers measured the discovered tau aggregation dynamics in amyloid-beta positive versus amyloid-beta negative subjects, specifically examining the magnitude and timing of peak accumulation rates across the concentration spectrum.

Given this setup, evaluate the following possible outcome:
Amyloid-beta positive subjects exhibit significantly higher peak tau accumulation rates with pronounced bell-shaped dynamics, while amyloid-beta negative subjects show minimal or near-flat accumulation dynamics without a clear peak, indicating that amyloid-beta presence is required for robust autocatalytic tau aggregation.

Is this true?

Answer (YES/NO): NO